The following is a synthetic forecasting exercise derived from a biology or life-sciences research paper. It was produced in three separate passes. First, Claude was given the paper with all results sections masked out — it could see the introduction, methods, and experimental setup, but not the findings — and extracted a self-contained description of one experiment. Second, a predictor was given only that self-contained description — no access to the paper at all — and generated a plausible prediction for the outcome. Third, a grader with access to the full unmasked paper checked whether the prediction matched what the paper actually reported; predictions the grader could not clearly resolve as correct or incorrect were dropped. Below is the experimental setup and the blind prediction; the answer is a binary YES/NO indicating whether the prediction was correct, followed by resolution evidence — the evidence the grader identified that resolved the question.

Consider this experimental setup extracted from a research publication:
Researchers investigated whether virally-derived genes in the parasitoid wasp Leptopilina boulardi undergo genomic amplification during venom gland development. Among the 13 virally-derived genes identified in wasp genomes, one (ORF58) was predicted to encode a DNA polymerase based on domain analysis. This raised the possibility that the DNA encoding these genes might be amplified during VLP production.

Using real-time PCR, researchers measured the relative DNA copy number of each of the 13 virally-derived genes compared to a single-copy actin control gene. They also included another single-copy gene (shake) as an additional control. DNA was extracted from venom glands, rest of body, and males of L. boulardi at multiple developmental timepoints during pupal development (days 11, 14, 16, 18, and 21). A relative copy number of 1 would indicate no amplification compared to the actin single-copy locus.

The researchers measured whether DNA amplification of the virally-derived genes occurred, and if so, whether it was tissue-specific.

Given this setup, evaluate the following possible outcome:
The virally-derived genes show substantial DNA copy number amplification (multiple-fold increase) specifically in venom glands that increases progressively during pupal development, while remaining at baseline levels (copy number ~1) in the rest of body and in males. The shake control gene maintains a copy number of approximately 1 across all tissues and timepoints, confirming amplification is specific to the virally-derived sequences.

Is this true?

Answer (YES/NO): NO